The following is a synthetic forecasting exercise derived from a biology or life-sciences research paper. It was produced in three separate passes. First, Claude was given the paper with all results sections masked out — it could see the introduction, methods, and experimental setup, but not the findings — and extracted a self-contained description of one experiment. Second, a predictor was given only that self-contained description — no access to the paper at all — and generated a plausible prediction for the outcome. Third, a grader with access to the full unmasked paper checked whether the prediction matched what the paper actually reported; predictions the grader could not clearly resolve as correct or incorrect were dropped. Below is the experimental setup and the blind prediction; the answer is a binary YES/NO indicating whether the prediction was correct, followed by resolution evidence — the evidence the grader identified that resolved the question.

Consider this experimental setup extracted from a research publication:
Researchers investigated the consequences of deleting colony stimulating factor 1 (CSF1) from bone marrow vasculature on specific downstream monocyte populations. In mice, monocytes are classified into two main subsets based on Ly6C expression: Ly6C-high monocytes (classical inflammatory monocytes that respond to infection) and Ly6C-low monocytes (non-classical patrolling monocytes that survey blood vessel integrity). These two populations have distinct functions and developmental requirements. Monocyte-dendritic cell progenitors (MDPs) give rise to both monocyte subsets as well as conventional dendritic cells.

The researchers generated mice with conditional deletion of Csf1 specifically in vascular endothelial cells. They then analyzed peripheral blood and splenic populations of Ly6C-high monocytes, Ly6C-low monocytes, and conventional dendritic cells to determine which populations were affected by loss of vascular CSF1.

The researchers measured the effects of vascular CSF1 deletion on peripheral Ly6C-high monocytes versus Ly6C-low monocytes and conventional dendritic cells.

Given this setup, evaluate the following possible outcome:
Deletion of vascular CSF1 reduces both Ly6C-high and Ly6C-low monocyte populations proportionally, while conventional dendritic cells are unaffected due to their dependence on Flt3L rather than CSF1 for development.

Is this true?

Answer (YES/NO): NO